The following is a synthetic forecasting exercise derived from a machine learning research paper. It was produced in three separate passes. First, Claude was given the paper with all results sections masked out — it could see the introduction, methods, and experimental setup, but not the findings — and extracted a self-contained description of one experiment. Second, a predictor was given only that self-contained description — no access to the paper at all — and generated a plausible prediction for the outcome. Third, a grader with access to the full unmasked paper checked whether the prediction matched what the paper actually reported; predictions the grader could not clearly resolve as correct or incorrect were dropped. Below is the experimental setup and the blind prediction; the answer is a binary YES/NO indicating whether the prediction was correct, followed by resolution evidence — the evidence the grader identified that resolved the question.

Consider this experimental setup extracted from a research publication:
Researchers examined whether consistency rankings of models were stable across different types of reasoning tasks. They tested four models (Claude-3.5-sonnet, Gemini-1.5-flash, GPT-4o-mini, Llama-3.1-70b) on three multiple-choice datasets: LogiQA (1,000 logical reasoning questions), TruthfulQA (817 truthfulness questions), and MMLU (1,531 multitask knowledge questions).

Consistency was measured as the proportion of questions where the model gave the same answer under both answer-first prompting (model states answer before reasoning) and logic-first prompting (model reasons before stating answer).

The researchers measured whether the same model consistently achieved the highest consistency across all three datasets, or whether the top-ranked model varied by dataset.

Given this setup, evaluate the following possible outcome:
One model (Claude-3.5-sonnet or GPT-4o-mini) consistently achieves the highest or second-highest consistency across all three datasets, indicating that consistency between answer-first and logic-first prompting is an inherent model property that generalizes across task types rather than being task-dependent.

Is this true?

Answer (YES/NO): YES